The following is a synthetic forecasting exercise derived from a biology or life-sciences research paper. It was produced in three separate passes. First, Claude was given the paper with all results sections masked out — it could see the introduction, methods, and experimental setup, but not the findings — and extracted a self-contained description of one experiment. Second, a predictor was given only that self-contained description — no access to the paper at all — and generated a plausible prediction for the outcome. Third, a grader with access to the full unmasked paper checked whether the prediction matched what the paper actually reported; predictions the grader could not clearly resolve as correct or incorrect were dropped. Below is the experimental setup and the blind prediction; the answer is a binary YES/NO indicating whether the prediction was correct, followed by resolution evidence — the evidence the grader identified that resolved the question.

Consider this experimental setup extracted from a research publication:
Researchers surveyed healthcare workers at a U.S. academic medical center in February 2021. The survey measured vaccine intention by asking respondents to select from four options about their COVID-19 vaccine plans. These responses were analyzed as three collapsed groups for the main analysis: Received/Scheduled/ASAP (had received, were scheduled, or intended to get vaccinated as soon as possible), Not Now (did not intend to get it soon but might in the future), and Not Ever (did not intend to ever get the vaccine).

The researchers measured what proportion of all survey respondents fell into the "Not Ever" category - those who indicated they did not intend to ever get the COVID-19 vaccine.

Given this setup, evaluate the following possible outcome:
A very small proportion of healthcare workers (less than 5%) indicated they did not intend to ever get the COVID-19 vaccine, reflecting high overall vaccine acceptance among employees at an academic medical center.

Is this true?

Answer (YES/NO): YES